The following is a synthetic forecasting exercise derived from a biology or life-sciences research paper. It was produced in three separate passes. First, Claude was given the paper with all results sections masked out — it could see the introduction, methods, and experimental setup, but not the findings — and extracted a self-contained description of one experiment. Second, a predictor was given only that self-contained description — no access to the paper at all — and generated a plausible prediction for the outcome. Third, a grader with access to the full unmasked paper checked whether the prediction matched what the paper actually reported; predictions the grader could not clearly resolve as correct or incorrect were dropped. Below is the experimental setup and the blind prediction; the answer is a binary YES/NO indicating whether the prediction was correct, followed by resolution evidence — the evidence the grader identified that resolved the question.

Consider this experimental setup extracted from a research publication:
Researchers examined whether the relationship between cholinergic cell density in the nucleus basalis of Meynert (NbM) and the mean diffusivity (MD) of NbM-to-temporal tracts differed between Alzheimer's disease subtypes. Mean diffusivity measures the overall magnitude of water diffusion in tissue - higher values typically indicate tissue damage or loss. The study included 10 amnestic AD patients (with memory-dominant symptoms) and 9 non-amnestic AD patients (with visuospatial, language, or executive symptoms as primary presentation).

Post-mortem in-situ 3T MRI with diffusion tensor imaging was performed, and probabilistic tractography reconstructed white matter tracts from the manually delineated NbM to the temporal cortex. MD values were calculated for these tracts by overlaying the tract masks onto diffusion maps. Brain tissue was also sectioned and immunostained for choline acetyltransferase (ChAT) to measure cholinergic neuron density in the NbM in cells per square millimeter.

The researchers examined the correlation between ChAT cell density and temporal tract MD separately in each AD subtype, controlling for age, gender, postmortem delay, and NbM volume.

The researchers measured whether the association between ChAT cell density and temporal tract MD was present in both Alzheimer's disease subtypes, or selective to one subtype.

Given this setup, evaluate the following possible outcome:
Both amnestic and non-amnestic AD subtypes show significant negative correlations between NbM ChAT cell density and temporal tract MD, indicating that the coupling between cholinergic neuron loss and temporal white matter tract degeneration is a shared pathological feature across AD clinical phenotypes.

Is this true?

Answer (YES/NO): NO